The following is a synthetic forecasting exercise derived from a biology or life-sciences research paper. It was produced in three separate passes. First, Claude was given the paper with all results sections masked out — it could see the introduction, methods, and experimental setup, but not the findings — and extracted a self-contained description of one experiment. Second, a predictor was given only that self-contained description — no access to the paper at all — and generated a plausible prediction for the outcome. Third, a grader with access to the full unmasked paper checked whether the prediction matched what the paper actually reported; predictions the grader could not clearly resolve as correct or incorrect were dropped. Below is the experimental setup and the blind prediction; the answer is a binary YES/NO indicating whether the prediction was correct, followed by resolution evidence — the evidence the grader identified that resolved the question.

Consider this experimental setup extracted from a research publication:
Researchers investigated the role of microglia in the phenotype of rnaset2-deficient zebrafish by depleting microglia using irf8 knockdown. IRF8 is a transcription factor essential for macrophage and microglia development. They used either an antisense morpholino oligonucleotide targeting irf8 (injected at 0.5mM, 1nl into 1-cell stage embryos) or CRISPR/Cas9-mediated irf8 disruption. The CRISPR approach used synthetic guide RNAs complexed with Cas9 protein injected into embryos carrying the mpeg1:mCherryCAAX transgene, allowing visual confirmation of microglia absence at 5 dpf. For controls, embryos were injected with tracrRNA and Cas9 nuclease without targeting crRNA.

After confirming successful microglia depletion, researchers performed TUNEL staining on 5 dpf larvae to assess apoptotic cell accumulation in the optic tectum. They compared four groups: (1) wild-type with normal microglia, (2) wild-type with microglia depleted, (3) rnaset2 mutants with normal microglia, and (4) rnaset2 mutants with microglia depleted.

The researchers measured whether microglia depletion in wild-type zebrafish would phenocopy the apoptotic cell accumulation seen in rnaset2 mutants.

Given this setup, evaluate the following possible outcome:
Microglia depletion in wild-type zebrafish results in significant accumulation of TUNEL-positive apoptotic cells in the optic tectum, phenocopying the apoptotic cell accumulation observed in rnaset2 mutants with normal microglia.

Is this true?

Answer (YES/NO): YES